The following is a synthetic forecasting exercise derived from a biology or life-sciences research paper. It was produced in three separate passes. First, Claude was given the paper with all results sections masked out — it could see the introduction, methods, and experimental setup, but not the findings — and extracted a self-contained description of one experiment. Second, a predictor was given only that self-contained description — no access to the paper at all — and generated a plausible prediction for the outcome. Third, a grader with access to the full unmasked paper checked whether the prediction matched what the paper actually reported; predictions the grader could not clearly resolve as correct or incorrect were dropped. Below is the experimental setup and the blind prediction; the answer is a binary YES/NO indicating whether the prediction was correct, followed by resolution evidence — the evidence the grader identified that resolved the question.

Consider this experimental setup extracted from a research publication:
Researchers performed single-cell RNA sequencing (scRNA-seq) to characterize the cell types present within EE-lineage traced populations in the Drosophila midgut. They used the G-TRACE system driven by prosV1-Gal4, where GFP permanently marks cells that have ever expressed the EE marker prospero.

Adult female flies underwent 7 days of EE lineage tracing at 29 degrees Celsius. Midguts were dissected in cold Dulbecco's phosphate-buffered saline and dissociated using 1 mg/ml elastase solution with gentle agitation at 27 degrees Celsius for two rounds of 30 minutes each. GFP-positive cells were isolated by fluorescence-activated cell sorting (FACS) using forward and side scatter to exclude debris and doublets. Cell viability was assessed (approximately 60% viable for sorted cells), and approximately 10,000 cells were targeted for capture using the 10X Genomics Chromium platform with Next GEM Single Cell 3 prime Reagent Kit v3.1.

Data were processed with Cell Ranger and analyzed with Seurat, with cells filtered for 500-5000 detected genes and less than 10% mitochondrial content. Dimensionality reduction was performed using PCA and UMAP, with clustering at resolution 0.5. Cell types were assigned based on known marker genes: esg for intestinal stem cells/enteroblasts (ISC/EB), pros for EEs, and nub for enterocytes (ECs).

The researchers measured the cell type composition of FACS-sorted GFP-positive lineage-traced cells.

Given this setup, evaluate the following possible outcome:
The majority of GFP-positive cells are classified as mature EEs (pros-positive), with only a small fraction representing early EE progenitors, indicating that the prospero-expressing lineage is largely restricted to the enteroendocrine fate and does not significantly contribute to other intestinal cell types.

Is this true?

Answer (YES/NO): NO